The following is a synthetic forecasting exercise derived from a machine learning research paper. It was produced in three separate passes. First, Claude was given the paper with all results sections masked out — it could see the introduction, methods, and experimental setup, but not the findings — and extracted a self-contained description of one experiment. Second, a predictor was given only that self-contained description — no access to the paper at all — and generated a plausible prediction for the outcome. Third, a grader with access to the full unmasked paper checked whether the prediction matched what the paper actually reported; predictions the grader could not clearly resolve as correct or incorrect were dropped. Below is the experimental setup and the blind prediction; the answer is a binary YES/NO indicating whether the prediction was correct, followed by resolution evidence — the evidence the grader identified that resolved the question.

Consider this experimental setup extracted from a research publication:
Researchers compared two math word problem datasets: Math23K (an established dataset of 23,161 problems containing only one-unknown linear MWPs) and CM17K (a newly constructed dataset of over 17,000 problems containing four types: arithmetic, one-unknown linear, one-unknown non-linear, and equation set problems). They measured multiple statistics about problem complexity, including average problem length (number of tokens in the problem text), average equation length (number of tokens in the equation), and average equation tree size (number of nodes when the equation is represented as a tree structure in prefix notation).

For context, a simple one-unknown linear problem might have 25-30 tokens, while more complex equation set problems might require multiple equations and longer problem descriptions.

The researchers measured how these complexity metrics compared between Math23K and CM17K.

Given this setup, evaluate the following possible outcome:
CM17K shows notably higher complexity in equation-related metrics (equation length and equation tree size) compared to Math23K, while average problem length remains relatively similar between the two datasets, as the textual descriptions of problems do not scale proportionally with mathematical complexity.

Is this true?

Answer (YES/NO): NO